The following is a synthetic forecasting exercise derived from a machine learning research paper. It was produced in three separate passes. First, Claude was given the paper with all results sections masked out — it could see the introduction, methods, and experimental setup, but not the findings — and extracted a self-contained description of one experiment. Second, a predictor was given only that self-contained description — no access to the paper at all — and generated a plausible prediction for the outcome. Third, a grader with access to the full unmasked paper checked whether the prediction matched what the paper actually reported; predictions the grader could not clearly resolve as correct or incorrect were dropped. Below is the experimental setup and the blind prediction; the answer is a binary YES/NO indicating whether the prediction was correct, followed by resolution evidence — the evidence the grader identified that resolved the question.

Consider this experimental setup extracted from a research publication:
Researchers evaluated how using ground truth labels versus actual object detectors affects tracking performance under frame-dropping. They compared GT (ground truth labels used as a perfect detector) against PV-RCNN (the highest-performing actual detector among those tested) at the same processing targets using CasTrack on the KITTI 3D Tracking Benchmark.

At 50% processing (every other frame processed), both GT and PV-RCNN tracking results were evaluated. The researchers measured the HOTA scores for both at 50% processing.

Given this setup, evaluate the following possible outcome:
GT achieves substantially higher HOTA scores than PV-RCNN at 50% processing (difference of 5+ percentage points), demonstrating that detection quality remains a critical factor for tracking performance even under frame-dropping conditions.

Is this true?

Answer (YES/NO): YES